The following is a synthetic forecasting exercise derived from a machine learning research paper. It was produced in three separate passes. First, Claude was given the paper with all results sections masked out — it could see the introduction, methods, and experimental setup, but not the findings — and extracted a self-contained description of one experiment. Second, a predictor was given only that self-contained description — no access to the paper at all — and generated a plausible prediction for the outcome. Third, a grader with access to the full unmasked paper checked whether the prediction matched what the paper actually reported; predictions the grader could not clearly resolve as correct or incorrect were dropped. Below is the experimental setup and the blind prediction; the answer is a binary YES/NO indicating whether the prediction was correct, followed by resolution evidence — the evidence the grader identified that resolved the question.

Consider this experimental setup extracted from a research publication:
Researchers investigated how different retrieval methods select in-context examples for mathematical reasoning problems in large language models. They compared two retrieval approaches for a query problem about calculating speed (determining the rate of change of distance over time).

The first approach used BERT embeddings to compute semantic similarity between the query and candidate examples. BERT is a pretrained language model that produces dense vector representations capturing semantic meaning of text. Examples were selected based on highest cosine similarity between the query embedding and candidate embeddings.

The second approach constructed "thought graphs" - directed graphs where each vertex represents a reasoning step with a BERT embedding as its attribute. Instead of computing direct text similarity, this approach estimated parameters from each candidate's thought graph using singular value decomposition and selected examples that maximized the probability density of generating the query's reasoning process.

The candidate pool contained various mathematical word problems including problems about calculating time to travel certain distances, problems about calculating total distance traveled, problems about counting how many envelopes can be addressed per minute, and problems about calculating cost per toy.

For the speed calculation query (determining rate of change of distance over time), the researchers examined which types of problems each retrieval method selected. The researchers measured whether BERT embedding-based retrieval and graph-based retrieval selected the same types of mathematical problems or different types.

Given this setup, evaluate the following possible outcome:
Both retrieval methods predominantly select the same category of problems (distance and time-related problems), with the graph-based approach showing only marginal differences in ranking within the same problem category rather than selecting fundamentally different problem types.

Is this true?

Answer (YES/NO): NO